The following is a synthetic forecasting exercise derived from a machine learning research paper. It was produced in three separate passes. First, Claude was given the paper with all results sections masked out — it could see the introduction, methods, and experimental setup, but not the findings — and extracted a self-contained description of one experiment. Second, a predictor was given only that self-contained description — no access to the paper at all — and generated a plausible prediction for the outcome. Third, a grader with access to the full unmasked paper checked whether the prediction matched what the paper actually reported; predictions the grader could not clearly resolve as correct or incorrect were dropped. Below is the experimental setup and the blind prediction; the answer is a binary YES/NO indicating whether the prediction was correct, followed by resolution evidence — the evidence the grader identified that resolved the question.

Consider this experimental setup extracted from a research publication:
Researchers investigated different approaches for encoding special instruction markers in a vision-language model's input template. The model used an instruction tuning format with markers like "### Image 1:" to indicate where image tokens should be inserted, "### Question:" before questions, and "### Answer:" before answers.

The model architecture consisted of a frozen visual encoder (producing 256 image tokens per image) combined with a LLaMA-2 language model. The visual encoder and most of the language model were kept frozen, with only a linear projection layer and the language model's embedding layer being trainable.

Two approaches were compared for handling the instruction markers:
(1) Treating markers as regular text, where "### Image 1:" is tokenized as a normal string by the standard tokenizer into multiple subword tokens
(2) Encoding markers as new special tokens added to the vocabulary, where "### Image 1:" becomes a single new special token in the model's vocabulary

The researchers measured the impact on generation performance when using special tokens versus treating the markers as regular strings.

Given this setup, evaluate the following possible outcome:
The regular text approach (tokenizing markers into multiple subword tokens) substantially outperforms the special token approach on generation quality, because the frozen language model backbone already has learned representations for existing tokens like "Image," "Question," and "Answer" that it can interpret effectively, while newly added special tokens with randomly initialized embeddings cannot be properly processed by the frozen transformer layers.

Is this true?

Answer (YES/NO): YES